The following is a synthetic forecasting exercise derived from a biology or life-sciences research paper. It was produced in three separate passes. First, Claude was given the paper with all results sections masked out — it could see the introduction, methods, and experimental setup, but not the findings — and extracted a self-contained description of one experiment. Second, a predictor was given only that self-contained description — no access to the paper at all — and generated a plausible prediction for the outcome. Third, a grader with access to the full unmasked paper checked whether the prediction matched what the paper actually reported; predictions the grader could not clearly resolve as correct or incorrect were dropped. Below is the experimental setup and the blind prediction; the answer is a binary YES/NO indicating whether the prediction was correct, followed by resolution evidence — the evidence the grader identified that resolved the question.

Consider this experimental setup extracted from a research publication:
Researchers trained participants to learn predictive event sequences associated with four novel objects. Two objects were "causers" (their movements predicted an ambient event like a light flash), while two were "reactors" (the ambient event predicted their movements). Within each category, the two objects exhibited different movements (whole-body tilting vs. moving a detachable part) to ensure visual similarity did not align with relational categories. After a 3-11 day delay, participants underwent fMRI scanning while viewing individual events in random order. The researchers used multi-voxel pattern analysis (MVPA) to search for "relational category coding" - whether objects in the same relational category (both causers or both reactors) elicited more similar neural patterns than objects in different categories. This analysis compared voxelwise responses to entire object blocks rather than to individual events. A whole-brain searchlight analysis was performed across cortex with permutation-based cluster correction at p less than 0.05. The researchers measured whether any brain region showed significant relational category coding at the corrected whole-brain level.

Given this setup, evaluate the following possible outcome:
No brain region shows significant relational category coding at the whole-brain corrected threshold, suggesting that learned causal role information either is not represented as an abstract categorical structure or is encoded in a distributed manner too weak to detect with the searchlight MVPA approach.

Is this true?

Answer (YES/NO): YES